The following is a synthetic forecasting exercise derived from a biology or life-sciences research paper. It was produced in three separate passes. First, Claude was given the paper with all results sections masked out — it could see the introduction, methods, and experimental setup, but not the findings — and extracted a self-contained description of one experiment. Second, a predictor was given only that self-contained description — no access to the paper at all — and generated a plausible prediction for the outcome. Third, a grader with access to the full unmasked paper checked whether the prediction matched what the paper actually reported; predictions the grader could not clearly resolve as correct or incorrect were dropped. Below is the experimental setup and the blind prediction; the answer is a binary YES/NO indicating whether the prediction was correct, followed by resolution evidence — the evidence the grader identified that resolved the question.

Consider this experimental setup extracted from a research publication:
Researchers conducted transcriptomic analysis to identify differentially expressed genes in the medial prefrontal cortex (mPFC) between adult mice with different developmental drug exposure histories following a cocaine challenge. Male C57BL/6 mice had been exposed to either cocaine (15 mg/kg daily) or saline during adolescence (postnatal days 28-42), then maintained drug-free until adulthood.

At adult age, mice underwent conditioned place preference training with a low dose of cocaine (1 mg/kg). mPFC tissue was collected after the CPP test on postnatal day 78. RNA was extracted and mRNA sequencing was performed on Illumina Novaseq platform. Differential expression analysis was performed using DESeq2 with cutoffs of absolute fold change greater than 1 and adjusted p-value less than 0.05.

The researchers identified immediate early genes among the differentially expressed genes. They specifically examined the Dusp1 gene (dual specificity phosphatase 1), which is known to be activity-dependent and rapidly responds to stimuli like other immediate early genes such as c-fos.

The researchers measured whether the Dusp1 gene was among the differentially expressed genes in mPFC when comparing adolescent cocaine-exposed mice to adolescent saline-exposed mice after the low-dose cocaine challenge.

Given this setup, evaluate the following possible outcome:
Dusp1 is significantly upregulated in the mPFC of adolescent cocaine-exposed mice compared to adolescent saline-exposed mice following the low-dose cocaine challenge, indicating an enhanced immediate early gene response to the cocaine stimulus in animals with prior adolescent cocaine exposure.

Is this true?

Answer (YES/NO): YES